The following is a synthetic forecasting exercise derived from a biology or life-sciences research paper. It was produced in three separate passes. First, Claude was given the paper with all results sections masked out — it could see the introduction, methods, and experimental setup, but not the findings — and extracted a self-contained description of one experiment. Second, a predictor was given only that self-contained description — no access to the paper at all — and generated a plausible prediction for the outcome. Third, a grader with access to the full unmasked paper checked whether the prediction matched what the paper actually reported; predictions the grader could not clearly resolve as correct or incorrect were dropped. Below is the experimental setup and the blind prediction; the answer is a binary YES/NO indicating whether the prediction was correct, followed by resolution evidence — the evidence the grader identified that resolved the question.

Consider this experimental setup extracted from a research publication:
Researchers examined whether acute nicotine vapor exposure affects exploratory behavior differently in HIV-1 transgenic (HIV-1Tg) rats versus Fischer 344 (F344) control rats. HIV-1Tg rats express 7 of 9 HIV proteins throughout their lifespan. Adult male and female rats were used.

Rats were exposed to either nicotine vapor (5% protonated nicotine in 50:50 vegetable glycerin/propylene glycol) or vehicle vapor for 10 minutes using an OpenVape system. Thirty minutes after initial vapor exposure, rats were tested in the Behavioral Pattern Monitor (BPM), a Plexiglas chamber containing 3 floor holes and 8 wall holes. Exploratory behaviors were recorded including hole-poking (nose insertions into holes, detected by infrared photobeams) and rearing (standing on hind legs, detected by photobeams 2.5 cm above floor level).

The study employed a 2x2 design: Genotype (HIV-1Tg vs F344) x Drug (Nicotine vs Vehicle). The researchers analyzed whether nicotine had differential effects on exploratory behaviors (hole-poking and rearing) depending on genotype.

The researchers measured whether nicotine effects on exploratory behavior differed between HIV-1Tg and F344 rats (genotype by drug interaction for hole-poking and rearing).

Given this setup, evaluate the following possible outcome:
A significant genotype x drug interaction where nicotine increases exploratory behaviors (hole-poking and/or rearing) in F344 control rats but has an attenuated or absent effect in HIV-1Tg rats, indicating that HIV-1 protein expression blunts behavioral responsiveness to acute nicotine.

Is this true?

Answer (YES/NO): NO